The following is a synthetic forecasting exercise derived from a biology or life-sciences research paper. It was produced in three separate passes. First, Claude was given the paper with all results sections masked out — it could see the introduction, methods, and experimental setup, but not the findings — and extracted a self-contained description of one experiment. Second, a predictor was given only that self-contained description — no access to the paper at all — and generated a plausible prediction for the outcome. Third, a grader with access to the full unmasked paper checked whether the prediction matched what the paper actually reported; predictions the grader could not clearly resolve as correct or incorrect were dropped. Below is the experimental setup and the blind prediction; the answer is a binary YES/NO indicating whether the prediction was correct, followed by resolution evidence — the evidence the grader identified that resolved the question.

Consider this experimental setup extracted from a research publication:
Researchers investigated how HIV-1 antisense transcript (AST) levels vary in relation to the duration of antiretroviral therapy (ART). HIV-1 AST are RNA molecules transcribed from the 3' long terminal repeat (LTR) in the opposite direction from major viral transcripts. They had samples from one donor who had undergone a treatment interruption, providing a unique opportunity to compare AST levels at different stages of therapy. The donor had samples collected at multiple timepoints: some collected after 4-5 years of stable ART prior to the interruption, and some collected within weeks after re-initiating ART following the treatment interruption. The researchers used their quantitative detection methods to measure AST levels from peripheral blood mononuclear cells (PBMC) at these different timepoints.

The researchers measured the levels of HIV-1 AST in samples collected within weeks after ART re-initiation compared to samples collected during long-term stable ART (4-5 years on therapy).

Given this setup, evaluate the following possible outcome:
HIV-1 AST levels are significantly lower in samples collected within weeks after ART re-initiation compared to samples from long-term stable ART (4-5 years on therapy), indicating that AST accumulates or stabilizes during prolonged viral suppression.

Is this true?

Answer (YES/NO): NO